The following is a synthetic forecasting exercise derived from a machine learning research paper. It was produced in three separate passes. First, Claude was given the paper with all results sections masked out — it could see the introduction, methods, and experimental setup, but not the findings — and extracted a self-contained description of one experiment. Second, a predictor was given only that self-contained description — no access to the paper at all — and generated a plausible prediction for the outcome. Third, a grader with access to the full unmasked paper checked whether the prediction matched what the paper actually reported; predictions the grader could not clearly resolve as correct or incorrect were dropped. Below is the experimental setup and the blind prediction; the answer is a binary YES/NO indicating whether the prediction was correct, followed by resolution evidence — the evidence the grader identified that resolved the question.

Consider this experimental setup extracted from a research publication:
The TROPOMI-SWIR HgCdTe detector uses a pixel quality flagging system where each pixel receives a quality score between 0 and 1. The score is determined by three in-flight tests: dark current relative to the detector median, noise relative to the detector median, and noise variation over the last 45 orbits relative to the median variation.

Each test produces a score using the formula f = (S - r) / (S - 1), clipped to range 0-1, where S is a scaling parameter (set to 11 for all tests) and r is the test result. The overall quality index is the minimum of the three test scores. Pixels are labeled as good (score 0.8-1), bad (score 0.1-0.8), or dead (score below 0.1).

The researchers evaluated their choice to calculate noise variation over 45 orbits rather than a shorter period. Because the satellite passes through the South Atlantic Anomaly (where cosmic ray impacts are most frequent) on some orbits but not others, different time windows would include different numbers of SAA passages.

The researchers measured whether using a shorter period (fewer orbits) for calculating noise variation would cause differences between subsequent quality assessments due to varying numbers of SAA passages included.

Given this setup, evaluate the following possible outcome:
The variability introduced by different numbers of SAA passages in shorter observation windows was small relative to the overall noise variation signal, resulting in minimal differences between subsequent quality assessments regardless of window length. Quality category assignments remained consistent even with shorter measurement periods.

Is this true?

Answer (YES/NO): NO